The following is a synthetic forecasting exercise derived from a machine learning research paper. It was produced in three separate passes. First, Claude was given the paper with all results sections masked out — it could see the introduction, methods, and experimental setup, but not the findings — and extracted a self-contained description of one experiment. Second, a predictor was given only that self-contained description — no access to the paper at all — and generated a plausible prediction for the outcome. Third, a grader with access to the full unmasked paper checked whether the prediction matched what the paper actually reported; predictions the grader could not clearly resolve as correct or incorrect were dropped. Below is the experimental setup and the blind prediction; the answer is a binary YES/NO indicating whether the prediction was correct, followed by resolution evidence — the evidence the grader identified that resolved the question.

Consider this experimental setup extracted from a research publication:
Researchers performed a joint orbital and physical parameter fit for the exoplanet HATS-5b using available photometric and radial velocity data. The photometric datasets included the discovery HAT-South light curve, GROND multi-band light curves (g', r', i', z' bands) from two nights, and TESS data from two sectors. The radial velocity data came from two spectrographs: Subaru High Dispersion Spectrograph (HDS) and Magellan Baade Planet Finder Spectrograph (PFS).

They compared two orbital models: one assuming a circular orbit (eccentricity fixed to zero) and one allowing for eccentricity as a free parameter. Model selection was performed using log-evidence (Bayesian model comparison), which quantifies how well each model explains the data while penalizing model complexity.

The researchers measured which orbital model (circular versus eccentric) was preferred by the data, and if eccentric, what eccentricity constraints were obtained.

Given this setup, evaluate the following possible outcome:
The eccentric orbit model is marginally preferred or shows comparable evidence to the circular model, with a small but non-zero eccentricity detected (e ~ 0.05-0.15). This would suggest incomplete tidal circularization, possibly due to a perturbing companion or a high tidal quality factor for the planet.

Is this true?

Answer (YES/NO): NO